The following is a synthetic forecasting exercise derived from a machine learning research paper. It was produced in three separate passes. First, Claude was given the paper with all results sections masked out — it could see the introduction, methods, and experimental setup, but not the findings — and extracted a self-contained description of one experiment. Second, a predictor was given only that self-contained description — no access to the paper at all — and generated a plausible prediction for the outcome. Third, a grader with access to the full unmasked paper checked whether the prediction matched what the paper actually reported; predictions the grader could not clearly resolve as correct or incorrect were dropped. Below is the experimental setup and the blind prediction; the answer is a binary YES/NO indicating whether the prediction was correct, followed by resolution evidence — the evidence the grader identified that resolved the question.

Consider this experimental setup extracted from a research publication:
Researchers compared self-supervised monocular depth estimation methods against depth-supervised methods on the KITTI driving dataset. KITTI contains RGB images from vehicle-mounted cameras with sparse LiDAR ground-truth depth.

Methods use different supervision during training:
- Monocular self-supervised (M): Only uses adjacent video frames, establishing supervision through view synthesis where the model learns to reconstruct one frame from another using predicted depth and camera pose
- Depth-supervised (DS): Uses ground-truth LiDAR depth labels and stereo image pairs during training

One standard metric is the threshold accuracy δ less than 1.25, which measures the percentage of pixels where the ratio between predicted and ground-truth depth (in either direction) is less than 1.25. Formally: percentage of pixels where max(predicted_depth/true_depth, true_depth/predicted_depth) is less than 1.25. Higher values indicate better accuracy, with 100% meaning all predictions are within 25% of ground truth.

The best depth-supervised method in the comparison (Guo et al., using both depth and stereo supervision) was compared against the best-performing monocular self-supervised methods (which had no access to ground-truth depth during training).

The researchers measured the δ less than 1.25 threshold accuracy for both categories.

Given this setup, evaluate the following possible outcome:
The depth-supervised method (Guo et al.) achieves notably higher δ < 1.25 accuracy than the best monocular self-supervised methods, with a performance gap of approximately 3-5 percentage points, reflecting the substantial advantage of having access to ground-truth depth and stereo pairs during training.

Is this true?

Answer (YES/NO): NO